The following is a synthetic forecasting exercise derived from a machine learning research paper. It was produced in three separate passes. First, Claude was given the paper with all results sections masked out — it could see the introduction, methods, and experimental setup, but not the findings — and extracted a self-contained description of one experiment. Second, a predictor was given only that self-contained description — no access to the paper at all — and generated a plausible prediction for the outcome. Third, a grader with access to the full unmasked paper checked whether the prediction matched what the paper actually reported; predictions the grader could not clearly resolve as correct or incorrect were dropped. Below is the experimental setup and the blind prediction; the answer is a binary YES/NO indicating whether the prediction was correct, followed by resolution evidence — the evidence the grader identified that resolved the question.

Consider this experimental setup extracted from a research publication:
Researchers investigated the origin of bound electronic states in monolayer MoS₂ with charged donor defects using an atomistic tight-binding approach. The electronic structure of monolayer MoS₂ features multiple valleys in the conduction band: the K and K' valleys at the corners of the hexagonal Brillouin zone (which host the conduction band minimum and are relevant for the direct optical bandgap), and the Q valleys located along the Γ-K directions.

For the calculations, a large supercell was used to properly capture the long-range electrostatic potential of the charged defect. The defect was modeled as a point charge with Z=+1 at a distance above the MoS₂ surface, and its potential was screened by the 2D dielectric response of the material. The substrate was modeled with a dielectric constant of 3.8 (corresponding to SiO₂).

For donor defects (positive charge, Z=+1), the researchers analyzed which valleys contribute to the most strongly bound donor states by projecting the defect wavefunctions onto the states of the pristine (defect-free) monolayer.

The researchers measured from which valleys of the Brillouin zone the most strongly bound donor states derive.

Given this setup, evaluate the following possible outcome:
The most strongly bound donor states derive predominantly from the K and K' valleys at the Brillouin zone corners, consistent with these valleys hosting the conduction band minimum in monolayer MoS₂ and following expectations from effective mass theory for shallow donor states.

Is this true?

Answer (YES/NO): NO